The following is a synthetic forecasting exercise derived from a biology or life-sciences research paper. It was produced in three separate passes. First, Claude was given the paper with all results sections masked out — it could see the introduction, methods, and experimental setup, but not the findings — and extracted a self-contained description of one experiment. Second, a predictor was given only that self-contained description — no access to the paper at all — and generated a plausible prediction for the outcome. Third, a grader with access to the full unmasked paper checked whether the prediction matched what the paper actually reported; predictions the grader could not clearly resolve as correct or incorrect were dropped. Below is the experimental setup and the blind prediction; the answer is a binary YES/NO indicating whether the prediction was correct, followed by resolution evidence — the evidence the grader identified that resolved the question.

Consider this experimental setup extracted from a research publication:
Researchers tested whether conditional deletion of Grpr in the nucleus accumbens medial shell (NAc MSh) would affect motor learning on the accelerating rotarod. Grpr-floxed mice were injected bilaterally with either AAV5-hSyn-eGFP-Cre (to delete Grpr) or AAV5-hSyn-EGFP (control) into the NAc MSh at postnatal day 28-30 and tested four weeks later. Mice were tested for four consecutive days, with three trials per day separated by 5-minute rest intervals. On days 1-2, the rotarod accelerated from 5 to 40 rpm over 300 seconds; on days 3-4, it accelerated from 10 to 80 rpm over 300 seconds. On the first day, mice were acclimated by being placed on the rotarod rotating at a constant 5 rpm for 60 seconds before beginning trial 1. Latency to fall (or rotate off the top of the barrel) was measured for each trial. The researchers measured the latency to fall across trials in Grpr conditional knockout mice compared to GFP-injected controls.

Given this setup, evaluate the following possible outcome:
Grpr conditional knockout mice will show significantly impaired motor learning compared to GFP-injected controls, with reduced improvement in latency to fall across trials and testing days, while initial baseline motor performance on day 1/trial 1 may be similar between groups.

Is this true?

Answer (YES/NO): NO